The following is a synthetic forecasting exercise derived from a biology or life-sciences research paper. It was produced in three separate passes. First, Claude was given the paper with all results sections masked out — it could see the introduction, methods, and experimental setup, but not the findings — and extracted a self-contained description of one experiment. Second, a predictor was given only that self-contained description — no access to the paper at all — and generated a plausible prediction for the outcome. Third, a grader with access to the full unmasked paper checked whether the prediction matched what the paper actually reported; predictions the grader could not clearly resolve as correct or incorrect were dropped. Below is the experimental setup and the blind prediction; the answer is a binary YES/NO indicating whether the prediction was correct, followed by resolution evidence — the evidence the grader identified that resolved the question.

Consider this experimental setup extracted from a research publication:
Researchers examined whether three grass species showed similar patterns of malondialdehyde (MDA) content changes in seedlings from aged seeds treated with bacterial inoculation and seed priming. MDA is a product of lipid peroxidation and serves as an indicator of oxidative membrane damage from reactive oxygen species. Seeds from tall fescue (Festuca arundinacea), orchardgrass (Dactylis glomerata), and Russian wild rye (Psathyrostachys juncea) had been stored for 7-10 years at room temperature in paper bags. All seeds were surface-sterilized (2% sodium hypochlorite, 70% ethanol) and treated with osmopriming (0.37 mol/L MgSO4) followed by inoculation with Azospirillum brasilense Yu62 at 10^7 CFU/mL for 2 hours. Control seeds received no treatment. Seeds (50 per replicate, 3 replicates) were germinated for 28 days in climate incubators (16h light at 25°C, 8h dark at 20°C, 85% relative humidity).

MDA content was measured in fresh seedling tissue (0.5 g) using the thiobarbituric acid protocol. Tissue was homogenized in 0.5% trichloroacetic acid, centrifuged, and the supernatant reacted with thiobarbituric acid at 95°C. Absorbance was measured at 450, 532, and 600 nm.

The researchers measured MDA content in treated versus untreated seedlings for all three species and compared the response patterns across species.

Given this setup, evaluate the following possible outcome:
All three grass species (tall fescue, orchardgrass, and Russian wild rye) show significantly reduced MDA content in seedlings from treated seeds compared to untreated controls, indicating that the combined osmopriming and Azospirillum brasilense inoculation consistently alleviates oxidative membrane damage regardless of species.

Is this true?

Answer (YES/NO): NO